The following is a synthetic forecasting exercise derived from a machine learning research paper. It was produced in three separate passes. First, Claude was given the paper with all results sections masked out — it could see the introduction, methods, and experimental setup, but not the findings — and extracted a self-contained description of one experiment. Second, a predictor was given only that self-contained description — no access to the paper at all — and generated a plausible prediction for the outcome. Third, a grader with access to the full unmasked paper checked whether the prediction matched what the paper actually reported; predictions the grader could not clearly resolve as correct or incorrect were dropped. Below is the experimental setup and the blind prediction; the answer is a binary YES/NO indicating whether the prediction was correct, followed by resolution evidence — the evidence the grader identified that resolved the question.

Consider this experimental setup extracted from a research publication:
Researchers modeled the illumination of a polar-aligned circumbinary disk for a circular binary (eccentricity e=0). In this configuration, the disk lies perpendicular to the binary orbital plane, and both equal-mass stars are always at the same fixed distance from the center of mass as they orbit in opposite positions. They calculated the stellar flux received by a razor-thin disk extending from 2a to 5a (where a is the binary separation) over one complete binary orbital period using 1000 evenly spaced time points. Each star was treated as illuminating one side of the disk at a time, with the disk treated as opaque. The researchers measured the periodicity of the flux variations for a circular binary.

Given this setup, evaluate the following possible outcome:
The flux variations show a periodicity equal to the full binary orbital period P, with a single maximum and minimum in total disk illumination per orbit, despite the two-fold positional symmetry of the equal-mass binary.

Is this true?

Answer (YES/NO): NO